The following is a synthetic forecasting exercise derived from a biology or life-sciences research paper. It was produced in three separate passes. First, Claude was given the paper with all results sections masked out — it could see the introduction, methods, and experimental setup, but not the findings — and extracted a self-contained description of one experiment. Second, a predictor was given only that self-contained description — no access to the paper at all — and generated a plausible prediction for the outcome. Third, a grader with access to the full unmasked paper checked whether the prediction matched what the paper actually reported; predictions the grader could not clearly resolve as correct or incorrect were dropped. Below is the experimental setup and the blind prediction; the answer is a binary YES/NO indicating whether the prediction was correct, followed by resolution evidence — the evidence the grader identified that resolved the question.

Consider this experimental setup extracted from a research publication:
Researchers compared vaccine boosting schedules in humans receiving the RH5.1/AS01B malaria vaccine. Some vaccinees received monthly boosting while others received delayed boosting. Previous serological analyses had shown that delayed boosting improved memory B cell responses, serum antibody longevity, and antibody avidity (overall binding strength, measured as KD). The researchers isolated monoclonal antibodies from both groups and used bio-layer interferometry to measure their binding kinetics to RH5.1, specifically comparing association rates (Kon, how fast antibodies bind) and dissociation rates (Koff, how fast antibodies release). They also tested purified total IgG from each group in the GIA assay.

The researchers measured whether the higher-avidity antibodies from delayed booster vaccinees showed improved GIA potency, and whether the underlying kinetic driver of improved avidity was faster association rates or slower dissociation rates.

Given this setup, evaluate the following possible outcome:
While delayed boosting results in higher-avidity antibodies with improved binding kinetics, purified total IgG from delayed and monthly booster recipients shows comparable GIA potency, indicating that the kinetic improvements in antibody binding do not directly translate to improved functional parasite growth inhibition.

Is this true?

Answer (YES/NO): YES